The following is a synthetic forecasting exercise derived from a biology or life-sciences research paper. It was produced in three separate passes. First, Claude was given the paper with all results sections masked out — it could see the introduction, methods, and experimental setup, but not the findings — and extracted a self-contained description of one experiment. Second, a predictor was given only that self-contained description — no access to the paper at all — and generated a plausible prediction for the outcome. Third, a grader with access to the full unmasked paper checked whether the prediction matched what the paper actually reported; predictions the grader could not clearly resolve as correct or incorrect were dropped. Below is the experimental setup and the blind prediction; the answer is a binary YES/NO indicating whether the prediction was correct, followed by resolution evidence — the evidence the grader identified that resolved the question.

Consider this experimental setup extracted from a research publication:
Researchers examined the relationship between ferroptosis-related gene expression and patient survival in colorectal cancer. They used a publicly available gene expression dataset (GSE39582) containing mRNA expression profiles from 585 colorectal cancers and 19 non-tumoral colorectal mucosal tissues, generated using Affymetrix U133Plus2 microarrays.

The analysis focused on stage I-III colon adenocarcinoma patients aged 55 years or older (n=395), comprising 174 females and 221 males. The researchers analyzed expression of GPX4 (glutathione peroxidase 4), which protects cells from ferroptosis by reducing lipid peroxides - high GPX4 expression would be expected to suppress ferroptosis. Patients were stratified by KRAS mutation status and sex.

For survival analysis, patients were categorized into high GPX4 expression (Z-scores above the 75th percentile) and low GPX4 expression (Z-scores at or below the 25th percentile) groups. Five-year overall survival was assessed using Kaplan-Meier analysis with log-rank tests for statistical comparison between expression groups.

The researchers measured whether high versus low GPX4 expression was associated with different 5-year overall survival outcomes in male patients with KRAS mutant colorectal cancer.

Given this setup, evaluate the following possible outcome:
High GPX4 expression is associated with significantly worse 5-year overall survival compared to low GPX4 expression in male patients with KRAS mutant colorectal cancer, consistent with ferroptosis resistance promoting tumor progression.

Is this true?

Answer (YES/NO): YES